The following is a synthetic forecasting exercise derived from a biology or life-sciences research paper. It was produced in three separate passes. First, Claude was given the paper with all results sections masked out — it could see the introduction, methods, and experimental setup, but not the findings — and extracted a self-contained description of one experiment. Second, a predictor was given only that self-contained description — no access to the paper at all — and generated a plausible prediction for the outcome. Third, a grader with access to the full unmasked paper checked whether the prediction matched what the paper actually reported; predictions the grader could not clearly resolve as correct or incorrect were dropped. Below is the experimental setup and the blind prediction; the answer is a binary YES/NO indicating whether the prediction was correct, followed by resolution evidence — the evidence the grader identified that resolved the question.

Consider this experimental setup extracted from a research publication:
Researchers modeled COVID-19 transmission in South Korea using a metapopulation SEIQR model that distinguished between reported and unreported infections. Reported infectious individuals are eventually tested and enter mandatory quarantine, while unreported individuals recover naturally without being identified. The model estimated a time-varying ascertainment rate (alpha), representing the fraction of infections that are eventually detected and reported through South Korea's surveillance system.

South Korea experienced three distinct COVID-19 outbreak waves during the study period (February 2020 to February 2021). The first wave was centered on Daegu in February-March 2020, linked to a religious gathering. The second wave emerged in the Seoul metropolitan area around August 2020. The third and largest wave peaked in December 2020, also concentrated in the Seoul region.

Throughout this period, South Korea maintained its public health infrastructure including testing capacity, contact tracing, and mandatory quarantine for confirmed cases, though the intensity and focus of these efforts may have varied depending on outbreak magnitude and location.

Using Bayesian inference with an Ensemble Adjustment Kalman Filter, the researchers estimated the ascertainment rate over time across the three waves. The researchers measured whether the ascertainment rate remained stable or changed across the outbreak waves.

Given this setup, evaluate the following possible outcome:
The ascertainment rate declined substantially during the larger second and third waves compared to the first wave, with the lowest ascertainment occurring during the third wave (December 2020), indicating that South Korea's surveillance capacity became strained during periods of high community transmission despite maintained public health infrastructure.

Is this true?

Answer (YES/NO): NO